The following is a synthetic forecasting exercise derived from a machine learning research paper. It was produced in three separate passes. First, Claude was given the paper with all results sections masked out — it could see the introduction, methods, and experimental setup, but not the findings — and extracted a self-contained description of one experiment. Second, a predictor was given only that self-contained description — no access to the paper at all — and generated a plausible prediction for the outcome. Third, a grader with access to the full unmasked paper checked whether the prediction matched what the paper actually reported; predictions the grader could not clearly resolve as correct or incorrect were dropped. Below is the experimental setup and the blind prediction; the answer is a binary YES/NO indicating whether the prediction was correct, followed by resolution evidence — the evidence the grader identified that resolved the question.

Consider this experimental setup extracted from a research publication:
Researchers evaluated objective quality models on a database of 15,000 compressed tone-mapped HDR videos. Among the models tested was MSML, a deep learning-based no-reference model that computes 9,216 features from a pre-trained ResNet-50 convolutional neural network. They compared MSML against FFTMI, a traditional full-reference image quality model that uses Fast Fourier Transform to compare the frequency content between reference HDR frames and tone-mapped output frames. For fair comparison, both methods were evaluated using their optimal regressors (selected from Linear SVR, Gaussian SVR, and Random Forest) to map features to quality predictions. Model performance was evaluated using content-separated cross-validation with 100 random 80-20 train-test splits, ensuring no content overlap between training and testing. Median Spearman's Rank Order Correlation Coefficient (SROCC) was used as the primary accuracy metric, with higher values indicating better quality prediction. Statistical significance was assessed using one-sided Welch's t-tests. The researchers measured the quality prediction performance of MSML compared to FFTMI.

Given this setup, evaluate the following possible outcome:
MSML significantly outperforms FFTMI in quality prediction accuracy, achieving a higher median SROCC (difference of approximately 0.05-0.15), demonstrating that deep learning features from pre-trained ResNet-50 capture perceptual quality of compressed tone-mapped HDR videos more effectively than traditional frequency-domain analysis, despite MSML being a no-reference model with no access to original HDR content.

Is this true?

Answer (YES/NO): NO